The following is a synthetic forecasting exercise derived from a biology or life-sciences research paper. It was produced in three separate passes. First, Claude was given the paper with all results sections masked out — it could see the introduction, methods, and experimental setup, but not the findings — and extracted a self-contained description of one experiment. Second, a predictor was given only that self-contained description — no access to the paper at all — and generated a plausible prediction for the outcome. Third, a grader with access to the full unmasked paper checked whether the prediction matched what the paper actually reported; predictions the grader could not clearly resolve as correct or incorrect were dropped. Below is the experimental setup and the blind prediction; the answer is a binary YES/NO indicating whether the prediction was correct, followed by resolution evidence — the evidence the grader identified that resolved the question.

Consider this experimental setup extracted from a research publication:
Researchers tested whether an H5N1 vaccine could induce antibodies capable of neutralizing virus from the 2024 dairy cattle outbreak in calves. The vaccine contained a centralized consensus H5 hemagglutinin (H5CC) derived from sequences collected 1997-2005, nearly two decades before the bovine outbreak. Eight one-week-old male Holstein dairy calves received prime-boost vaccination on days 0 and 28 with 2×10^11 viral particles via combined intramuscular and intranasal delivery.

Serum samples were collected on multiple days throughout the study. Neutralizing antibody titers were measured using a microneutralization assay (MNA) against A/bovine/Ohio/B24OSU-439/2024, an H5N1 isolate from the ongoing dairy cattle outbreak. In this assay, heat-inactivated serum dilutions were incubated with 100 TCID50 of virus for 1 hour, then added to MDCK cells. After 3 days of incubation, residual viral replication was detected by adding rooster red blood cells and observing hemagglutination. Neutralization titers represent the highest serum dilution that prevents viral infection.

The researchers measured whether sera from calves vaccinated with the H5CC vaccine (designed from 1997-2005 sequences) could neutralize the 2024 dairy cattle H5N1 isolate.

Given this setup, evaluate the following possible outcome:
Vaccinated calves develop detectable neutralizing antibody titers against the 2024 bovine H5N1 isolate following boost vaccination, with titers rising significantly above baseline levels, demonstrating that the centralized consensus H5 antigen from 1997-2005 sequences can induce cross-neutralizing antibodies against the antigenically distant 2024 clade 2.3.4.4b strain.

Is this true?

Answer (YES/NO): NO